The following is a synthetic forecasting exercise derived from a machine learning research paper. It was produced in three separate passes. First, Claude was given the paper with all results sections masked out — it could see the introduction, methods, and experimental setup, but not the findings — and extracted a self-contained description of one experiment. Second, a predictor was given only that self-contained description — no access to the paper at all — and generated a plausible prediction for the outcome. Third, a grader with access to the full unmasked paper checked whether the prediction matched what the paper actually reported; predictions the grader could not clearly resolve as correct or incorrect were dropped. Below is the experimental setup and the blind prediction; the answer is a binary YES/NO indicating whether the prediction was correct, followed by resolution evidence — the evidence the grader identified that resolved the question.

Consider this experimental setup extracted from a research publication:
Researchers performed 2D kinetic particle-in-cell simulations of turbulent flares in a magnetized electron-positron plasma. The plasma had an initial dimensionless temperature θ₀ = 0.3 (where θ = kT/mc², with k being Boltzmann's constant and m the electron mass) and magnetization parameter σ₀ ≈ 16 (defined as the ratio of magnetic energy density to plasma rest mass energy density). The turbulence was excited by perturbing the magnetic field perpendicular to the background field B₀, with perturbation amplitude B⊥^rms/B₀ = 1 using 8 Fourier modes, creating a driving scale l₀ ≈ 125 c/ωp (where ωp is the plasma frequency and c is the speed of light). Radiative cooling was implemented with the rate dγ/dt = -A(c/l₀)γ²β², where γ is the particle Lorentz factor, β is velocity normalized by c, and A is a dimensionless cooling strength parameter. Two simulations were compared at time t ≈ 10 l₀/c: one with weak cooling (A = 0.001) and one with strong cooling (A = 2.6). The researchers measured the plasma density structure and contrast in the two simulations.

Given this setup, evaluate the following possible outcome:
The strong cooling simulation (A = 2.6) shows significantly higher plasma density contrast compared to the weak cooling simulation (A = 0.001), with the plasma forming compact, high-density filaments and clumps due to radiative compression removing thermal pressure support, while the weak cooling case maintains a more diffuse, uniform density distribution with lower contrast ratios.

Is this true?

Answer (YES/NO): NO